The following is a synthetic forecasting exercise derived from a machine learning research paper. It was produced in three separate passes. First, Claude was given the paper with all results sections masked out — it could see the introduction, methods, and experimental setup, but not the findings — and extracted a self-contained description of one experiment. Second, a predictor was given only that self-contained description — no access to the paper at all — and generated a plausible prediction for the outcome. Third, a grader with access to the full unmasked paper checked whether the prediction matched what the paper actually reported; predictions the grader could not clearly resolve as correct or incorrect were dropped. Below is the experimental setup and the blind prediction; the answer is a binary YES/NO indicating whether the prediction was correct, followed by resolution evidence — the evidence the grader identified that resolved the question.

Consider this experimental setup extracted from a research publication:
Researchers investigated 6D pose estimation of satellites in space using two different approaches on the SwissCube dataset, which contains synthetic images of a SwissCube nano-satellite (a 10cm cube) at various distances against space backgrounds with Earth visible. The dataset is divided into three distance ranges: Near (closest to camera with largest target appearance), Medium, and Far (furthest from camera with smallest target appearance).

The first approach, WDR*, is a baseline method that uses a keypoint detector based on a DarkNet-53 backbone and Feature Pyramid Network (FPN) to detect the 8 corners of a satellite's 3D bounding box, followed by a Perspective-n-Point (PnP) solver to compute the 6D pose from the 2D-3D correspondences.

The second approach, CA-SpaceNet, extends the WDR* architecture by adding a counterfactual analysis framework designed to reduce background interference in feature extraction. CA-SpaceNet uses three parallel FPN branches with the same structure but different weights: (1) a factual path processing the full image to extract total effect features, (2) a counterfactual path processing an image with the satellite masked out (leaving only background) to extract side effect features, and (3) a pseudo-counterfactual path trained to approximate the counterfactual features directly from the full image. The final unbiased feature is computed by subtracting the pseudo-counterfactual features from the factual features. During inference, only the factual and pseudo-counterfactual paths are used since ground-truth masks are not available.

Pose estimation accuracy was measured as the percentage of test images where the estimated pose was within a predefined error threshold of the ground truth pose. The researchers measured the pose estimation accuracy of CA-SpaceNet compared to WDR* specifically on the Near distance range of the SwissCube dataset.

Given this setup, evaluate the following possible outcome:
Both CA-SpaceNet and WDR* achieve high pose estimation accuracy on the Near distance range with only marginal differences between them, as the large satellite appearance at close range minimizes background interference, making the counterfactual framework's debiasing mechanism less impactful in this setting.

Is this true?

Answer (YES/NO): NO